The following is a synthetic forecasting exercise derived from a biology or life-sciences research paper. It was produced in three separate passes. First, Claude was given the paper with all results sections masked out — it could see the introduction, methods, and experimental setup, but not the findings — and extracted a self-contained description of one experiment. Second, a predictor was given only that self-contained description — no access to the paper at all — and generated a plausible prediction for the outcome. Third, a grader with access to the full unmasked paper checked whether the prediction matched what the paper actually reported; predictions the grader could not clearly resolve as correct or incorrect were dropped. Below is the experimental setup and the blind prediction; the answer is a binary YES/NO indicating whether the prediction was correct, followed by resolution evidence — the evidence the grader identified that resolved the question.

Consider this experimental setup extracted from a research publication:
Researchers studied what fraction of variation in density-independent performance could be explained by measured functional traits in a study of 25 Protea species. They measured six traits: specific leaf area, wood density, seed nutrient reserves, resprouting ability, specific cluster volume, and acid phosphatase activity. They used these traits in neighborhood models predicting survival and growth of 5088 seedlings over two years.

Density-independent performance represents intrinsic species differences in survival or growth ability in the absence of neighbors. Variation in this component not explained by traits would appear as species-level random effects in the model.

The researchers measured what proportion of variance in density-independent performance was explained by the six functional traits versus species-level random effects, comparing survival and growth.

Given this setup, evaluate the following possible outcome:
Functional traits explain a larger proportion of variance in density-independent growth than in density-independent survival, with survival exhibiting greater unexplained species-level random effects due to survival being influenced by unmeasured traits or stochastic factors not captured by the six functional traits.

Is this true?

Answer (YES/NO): YES